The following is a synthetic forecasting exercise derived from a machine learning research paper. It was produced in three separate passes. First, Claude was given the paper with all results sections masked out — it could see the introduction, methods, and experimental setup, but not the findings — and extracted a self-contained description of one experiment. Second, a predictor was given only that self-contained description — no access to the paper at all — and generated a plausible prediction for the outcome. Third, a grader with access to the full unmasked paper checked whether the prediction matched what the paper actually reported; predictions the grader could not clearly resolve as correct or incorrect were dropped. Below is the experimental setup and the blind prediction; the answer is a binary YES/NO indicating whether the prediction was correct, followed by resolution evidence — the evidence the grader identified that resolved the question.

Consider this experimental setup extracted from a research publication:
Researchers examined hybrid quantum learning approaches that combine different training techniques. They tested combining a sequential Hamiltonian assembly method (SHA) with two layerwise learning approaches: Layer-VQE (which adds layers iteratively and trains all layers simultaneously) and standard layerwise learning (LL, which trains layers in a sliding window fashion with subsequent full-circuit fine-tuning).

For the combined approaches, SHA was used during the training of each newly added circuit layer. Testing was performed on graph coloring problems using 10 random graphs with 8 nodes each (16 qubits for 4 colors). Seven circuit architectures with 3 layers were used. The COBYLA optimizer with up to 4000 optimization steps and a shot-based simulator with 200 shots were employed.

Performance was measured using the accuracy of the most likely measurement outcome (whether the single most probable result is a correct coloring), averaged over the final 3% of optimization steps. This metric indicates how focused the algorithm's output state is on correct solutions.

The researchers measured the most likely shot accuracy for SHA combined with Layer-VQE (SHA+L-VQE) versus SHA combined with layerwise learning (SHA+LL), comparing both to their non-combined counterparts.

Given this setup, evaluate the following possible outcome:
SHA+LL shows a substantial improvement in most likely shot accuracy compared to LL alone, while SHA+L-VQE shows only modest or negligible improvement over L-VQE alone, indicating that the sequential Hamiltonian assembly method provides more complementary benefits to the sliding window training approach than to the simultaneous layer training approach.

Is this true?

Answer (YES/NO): NO